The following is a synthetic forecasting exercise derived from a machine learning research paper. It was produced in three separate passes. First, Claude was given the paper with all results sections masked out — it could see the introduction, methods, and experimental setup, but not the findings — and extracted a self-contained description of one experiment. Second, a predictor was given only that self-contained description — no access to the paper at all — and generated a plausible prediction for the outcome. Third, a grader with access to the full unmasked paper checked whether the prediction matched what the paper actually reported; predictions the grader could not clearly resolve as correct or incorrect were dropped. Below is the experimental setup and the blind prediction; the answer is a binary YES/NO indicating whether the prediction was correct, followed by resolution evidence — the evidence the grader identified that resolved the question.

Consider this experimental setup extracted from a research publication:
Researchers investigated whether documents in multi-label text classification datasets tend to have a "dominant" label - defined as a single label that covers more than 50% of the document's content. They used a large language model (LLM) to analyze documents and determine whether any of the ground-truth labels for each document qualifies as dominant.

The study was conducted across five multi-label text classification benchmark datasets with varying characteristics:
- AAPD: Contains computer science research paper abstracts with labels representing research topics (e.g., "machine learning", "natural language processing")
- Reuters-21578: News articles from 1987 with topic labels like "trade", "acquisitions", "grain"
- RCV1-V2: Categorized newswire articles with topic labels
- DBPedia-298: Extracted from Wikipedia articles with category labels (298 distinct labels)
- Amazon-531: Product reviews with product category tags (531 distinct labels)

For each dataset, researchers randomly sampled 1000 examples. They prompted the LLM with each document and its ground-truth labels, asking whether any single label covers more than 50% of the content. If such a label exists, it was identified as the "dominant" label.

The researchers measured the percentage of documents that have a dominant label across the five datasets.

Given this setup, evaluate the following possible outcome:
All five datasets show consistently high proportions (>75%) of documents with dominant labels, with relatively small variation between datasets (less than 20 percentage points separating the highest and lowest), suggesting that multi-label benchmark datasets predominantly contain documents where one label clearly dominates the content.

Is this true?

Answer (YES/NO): YES